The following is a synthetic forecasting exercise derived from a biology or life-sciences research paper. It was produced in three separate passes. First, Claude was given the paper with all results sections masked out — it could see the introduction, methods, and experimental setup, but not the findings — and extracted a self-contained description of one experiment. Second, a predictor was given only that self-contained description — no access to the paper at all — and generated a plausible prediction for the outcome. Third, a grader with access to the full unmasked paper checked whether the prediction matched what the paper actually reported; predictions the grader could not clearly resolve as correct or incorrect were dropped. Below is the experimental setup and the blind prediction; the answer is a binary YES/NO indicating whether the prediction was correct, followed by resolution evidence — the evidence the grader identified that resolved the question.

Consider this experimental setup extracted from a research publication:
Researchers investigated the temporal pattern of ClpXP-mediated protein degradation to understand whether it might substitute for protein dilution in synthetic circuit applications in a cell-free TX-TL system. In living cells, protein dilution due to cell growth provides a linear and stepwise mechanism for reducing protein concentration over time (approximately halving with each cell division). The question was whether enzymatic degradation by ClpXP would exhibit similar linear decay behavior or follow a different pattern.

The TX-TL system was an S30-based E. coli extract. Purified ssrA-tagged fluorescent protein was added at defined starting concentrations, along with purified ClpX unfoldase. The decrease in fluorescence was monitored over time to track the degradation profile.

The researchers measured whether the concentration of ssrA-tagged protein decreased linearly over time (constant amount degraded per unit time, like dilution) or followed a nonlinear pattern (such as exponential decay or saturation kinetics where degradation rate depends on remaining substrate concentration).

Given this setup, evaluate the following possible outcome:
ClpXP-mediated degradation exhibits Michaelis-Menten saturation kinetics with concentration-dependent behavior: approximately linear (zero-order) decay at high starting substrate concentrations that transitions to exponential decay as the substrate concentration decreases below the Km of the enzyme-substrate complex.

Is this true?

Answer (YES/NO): YES